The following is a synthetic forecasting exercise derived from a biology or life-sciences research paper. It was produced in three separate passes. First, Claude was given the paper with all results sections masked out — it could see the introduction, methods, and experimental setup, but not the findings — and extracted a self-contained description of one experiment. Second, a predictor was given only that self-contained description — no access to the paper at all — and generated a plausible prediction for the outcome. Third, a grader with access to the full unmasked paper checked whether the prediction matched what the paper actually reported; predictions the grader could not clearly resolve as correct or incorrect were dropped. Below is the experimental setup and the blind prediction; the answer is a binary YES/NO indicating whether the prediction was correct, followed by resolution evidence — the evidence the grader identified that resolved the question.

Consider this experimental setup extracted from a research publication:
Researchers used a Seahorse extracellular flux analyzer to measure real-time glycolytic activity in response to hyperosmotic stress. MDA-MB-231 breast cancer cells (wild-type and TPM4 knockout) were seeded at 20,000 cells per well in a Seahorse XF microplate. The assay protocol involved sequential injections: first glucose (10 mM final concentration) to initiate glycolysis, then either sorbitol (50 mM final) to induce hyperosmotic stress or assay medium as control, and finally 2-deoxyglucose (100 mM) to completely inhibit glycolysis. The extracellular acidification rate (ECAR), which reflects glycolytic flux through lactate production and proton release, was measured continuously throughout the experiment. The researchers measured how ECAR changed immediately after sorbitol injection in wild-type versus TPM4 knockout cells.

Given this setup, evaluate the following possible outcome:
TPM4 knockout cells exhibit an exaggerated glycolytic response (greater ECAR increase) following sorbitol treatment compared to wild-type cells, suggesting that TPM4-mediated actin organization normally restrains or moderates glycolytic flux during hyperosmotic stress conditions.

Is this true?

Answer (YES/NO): NO